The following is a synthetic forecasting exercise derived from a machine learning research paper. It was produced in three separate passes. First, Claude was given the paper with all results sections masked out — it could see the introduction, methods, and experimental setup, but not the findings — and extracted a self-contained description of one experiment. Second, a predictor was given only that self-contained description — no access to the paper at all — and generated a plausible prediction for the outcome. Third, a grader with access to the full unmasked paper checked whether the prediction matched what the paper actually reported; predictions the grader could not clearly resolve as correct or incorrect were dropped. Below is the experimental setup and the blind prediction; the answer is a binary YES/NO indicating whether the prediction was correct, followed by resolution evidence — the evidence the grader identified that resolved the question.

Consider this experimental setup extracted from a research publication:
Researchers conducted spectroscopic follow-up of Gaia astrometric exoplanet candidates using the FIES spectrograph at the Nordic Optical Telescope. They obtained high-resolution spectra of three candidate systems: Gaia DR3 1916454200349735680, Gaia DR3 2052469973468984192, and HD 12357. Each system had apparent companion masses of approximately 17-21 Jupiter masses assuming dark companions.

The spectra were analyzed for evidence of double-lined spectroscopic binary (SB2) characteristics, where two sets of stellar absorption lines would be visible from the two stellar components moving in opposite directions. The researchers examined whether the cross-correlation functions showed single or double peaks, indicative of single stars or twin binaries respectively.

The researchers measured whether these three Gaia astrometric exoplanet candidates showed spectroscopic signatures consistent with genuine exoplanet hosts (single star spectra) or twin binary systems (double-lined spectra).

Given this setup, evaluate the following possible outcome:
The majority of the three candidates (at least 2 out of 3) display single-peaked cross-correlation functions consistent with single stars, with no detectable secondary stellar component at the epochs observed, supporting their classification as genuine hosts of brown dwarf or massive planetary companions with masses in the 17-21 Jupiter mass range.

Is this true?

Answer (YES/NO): NO